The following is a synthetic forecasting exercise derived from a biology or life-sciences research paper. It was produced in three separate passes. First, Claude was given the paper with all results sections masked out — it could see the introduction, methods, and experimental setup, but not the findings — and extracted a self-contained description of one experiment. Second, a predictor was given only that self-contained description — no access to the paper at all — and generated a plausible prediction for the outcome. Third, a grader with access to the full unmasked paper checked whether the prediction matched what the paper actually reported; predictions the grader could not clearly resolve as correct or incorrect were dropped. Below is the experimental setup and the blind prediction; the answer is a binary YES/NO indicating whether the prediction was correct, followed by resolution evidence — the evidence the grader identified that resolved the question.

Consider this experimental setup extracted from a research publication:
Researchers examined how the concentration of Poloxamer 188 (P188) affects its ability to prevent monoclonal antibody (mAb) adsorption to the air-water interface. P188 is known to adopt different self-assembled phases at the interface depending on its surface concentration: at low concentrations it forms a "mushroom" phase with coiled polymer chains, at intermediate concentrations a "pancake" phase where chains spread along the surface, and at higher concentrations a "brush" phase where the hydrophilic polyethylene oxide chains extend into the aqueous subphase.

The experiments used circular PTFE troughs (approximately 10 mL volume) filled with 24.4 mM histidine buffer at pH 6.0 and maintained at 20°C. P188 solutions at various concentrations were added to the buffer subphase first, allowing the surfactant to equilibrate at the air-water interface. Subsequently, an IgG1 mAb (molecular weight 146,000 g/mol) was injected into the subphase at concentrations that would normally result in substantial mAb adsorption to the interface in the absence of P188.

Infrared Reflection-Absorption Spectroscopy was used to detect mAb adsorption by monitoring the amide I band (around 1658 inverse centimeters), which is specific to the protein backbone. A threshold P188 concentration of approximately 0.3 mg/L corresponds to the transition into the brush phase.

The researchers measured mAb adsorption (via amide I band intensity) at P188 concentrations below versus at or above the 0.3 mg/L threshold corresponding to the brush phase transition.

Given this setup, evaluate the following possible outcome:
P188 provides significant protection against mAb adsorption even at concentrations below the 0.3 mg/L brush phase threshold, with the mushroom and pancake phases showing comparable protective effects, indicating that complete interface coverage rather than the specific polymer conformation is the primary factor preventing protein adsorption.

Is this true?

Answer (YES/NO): NO